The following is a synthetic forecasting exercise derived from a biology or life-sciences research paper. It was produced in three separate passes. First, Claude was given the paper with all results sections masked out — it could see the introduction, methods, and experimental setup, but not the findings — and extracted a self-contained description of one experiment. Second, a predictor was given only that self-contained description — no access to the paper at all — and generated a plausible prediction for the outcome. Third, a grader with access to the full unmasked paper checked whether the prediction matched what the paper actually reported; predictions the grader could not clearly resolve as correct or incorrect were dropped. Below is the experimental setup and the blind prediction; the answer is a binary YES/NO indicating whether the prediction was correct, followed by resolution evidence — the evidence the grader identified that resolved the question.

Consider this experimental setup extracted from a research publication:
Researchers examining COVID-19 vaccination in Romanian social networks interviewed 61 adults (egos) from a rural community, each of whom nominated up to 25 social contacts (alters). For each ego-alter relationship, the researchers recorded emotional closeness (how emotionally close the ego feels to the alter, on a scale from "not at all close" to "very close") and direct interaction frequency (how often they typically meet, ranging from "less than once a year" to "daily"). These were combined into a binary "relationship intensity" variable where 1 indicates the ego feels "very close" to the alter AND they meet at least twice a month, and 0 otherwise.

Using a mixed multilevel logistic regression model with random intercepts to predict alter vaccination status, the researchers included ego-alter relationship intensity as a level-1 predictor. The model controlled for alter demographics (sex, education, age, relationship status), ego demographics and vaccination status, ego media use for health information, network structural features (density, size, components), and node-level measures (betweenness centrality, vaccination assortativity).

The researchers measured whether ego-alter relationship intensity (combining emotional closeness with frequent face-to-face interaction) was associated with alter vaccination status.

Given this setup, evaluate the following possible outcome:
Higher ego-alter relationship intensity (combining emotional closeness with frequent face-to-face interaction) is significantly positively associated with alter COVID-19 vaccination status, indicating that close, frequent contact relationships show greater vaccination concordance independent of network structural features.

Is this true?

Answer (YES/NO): NO